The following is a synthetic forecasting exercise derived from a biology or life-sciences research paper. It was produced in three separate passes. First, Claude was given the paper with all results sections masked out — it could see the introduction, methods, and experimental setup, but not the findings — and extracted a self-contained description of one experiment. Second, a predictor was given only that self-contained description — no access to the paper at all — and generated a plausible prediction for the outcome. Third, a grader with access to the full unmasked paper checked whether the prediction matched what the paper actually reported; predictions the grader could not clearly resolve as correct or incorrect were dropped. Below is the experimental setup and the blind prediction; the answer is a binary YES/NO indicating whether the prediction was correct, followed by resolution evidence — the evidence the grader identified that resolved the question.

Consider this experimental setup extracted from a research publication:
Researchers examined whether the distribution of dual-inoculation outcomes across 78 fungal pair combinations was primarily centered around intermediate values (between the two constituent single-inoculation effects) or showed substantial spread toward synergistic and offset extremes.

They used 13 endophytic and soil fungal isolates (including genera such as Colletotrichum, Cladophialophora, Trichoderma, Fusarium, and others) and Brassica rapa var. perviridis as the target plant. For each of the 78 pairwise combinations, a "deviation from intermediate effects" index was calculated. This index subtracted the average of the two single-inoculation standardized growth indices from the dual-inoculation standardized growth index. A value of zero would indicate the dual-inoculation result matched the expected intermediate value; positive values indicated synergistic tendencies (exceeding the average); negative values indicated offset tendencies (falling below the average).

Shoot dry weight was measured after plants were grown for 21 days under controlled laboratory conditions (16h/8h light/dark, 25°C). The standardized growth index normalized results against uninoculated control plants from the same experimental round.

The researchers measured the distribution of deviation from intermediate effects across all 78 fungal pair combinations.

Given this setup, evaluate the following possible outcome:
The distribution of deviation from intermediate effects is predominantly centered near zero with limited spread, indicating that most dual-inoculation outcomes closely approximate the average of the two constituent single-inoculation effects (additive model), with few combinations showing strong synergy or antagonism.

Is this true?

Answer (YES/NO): NO